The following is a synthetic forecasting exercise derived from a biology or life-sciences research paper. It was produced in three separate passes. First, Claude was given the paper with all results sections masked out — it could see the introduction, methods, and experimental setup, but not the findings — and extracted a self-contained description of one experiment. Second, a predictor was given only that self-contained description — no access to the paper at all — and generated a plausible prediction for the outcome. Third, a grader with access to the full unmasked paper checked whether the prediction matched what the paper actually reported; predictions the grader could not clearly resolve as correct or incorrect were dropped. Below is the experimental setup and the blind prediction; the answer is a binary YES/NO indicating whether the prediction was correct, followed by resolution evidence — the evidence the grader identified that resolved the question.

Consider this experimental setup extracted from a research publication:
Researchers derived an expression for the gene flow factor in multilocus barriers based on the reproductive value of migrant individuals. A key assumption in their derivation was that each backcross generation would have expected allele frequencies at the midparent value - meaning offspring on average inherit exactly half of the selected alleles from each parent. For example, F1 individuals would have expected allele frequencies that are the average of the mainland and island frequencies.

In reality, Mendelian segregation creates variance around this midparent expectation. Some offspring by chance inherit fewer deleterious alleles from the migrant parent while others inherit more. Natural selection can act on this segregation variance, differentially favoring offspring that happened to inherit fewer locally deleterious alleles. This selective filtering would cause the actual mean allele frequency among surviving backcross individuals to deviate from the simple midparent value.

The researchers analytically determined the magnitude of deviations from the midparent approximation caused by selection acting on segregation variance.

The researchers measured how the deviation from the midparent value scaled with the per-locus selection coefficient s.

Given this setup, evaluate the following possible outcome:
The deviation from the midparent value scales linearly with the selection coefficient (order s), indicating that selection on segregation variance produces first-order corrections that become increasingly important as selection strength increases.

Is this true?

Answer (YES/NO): NO